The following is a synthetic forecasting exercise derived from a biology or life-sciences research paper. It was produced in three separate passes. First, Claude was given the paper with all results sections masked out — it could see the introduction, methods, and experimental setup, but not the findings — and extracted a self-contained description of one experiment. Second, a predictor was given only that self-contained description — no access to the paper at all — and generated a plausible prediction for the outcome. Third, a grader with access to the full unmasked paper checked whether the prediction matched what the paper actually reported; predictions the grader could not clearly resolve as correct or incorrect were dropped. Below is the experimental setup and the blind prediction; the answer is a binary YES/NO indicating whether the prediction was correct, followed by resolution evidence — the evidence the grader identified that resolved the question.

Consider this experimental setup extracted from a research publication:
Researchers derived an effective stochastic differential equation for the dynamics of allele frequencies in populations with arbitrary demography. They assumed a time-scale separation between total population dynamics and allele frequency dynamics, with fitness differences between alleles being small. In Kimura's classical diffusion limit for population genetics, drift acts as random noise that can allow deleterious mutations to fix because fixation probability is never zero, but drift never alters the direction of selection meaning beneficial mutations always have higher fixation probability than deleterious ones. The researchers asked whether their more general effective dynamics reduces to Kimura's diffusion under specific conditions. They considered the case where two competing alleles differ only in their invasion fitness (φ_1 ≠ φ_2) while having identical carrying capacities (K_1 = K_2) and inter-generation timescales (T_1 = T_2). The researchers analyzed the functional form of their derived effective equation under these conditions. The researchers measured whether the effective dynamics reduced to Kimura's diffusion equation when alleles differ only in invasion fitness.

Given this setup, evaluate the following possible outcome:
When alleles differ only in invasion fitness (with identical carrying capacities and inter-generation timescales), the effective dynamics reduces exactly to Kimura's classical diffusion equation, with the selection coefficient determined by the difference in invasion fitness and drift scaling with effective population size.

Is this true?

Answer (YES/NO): YES